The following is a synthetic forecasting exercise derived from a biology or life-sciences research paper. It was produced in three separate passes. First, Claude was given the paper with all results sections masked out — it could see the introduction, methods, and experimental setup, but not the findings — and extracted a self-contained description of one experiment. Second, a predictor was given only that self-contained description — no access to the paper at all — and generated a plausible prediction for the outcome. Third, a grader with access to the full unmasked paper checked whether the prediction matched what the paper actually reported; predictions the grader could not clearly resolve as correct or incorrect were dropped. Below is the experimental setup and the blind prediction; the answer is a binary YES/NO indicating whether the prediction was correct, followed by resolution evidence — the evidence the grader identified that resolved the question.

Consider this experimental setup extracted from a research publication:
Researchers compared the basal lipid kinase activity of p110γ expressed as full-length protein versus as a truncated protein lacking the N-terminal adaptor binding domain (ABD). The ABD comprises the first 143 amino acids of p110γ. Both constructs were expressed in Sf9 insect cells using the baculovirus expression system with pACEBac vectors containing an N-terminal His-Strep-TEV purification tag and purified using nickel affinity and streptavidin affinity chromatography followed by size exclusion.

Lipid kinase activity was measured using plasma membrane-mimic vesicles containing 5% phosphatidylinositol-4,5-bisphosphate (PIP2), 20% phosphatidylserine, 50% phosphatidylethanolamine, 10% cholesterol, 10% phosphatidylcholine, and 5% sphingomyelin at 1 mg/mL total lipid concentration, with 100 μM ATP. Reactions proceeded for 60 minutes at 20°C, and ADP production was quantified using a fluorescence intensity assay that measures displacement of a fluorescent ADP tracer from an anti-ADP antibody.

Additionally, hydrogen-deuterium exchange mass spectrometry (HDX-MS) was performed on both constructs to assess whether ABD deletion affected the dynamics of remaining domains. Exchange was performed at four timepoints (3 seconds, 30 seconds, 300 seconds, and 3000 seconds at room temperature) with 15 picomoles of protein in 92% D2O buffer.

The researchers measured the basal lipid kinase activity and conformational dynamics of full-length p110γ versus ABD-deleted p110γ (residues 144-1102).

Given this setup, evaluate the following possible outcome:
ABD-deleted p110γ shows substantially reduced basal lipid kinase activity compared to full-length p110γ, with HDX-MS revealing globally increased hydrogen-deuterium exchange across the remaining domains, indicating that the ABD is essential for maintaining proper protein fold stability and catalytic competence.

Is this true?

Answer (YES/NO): NO